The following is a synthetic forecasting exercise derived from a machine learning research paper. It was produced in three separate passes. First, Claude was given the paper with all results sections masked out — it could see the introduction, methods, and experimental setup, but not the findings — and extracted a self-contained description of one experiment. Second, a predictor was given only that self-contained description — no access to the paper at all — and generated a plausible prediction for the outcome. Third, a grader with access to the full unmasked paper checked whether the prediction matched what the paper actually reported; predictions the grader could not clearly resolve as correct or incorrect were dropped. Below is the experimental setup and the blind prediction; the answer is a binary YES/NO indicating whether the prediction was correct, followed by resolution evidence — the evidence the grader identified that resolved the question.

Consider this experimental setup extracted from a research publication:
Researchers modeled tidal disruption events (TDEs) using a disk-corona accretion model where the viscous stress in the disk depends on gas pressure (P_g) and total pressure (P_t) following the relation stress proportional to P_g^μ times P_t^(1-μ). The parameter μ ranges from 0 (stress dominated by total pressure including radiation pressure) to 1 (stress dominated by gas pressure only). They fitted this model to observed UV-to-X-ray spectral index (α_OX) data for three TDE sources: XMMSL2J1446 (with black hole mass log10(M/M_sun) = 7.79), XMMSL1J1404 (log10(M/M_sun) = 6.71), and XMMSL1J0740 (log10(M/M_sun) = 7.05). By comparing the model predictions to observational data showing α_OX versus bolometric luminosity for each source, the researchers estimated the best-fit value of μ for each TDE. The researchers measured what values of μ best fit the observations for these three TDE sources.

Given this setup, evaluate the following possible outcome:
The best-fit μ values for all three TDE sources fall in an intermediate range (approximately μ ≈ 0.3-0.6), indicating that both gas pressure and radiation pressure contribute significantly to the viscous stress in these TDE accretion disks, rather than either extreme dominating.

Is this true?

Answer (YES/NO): NO